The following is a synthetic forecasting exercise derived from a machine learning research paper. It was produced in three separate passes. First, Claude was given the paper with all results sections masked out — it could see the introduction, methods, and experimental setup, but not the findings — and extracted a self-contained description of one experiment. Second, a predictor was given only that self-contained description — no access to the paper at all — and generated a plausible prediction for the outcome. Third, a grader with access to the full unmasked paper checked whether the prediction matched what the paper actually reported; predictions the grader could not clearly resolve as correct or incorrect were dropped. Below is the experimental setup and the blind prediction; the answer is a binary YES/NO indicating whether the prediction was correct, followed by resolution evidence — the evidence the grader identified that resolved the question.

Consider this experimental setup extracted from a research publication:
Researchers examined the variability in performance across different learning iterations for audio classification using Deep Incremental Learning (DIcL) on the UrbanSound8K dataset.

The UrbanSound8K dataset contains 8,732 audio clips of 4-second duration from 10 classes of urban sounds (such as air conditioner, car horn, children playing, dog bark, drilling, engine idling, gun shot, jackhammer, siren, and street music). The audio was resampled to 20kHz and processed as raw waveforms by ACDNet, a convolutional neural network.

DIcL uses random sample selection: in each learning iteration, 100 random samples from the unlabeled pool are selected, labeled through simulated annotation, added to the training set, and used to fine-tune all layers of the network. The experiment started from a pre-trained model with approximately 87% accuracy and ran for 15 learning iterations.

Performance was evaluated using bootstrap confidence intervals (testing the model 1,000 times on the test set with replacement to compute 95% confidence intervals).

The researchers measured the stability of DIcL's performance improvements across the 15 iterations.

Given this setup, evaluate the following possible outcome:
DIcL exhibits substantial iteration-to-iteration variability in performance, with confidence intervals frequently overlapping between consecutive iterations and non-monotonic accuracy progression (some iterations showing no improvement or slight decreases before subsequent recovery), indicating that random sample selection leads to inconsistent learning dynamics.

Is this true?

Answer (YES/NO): YES